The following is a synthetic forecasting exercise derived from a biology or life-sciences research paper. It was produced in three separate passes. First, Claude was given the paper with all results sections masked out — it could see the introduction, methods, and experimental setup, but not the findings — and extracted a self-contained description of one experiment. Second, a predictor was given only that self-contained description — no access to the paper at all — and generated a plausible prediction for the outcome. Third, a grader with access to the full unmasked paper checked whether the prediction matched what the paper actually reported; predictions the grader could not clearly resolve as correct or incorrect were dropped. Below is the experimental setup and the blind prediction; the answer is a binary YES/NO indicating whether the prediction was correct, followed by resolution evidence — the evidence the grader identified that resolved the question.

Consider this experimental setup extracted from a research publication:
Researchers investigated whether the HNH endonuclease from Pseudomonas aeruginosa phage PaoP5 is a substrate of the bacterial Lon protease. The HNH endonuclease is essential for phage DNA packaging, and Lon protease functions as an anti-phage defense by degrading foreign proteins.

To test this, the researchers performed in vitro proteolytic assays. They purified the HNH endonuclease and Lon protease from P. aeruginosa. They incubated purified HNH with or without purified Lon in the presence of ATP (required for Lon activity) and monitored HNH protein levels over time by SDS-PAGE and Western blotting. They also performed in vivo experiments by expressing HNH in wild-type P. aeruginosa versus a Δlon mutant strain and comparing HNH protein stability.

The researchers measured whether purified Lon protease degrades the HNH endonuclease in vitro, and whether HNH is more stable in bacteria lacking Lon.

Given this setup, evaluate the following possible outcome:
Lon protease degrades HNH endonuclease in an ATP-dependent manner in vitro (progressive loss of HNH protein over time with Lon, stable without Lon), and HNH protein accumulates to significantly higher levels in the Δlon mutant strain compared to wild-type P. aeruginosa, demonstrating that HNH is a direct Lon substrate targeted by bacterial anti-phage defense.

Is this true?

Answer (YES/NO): YES